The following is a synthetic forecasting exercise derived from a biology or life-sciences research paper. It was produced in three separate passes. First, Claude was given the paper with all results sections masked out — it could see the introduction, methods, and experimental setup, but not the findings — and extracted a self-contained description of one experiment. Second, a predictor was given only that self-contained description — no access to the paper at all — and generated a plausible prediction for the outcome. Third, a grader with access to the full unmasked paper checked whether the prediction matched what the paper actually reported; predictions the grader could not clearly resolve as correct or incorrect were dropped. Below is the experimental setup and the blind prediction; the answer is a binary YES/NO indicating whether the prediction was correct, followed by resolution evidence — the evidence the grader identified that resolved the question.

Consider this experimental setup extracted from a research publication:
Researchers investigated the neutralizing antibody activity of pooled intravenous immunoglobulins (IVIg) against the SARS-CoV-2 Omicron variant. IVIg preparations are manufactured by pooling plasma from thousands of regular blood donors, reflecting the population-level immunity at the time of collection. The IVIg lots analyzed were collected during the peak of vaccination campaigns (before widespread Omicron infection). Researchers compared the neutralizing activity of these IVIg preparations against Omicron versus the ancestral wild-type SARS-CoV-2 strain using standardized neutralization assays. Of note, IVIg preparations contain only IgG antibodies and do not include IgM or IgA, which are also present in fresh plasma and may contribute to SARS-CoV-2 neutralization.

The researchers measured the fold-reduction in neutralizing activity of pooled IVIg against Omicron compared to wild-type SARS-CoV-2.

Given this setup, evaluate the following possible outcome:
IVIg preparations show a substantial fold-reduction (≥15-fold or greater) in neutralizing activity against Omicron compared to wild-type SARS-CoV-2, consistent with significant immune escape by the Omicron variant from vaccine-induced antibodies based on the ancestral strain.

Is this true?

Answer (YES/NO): YES